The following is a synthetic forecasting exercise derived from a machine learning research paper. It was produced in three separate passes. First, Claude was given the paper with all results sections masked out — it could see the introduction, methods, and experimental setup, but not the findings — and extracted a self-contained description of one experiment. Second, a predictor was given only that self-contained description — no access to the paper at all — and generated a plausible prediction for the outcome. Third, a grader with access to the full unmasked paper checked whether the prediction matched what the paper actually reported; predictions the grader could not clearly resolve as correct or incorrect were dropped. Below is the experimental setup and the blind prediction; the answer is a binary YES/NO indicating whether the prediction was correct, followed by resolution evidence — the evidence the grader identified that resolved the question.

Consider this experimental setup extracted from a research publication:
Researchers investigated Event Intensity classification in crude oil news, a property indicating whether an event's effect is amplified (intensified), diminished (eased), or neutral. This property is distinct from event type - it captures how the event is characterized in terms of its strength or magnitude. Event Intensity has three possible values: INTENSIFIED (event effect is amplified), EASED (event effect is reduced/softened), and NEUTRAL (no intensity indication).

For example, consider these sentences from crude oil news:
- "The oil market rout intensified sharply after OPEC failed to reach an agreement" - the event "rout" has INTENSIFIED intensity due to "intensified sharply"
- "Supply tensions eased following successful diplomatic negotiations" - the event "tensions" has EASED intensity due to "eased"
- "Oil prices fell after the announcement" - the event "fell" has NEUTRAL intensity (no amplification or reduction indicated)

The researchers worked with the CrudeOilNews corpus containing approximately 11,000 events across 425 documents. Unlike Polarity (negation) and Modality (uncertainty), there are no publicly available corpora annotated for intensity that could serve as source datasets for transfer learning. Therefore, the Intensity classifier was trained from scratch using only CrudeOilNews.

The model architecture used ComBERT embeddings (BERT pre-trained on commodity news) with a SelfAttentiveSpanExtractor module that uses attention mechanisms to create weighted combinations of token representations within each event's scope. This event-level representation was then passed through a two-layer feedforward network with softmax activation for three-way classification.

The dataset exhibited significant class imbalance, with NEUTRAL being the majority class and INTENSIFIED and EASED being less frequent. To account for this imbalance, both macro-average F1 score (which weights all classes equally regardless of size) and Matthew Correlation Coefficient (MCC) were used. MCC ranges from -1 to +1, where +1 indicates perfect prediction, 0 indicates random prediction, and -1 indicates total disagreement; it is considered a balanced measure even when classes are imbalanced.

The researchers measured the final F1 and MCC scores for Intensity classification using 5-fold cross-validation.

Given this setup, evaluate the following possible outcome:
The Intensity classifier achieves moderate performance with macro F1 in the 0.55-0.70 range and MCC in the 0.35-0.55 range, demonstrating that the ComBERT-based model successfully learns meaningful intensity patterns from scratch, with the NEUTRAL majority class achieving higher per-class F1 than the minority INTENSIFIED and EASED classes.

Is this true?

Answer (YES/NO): NO